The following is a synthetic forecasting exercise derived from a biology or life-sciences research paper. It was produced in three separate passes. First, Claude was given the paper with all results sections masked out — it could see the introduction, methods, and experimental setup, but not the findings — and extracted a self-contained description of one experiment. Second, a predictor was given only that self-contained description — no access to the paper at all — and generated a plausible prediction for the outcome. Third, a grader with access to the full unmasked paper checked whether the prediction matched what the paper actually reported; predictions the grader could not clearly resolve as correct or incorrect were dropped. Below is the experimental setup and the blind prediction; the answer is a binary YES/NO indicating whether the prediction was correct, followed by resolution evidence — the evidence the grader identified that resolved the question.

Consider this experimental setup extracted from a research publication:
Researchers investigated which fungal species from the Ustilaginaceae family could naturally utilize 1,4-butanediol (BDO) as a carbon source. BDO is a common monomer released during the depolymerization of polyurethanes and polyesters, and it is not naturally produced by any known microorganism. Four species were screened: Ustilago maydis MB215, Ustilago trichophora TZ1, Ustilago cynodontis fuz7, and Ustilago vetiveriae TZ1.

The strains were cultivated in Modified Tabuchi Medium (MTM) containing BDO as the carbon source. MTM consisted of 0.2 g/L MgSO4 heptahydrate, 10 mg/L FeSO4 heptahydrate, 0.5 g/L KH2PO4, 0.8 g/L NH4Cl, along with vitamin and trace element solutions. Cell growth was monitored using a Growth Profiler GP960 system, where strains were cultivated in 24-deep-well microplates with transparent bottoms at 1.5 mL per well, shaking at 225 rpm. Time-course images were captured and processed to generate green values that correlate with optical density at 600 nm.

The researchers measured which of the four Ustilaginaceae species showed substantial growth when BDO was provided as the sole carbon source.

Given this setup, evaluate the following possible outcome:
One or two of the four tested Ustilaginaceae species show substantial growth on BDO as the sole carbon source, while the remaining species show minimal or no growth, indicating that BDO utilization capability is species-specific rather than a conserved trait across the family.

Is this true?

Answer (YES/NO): YES